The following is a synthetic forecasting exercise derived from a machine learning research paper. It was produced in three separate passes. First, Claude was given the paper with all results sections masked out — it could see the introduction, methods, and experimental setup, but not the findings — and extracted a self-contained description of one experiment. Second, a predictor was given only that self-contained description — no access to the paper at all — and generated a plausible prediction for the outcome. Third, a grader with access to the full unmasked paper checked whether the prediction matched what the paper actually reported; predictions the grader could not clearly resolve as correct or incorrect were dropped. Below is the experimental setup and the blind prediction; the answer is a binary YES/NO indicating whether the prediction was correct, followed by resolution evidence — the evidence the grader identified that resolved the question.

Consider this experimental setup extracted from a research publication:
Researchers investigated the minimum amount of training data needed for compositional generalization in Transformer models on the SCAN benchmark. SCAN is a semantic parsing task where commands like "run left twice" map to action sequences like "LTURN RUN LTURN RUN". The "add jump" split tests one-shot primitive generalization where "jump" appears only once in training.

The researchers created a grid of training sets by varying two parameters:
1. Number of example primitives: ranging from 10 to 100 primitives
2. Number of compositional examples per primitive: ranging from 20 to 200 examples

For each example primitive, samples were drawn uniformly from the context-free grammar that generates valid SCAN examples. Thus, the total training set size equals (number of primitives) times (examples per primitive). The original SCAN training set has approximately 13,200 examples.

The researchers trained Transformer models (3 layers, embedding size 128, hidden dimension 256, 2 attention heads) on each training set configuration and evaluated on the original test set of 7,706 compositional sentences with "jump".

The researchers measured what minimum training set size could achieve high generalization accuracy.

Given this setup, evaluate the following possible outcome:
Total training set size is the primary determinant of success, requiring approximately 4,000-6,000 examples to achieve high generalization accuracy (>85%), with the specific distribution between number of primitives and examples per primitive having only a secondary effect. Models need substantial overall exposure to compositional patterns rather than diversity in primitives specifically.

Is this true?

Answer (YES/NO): NO